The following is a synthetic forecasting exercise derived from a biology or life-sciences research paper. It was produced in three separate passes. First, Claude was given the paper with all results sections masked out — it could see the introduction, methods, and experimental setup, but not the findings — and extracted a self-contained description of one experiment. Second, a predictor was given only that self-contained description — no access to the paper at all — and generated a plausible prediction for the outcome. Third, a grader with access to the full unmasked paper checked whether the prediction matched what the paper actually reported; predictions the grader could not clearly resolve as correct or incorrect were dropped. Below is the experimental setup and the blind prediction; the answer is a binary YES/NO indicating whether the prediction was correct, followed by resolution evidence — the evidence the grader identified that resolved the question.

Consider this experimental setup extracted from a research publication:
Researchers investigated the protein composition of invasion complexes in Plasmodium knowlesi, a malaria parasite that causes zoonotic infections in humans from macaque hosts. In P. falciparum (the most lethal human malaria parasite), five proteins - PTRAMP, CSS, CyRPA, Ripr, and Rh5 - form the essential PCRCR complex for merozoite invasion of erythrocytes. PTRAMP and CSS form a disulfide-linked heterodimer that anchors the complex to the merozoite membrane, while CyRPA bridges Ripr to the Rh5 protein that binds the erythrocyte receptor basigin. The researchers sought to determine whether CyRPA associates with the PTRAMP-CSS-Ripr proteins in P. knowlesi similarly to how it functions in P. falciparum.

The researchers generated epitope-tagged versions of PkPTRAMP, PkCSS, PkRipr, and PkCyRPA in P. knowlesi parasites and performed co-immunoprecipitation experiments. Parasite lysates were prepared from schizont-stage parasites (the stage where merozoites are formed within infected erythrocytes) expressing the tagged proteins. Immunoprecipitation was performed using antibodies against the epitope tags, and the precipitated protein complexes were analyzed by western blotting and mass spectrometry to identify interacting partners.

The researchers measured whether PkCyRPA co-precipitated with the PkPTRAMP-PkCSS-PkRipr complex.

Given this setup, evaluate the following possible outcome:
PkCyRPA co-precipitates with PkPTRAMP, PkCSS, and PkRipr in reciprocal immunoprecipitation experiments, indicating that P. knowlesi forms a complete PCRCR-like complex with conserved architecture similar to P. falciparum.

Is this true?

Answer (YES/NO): NO